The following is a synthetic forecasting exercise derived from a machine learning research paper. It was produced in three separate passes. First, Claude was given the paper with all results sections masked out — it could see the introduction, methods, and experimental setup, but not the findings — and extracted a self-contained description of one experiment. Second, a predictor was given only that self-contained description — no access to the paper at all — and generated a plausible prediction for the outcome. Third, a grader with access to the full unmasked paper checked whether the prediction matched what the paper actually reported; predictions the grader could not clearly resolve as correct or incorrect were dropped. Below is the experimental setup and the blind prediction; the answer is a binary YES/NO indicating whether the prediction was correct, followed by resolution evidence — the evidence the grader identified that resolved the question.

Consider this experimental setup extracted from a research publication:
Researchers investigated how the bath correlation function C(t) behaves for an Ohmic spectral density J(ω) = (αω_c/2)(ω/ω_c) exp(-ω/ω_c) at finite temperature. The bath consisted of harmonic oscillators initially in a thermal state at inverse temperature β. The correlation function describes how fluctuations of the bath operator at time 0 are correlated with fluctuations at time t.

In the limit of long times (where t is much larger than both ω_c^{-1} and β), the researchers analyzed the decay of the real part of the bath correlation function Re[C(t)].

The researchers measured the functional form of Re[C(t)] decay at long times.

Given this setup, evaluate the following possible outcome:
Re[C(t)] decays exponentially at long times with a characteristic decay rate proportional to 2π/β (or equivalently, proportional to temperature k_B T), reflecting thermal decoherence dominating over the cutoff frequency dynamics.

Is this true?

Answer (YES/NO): NO